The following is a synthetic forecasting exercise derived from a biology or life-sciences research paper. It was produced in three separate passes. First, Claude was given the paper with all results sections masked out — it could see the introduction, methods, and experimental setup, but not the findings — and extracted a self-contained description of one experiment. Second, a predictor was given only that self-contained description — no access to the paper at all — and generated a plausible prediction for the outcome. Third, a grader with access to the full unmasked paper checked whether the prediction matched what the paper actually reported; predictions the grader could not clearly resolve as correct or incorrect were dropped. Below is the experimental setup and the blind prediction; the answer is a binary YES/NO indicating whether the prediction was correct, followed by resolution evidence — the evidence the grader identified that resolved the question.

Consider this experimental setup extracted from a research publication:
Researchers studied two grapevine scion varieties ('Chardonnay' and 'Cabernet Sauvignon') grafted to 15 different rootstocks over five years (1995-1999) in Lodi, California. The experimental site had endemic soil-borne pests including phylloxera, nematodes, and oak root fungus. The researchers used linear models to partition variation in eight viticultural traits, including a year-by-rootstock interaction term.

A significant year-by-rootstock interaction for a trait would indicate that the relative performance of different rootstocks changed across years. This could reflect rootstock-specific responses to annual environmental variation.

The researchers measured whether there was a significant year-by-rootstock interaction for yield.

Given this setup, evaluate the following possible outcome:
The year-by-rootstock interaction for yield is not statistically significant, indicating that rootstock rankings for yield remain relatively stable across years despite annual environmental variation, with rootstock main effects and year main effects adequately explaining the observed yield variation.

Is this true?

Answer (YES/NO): YES